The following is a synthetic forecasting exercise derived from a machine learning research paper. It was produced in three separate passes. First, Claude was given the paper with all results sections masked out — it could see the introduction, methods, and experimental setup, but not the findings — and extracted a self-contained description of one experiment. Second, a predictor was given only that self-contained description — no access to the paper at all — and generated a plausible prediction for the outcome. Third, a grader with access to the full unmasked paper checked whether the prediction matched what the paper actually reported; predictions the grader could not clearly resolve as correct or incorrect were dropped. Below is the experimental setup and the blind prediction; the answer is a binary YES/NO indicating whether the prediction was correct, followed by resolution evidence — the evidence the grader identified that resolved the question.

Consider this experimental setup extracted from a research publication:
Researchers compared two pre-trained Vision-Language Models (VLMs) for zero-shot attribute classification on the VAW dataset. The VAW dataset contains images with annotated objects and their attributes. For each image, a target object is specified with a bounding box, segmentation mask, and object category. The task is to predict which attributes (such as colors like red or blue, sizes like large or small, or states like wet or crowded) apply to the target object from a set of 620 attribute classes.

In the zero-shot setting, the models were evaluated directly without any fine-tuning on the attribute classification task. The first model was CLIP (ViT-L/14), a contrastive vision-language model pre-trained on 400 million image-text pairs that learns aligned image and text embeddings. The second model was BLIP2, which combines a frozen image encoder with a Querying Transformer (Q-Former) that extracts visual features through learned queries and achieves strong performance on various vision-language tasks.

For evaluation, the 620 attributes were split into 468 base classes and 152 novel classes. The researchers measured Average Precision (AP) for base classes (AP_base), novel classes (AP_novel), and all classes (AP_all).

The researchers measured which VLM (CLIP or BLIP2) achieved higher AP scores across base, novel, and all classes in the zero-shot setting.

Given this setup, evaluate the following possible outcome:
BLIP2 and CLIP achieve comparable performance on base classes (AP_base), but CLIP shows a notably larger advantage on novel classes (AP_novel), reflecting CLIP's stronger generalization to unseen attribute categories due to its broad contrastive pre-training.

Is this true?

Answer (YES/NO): NO